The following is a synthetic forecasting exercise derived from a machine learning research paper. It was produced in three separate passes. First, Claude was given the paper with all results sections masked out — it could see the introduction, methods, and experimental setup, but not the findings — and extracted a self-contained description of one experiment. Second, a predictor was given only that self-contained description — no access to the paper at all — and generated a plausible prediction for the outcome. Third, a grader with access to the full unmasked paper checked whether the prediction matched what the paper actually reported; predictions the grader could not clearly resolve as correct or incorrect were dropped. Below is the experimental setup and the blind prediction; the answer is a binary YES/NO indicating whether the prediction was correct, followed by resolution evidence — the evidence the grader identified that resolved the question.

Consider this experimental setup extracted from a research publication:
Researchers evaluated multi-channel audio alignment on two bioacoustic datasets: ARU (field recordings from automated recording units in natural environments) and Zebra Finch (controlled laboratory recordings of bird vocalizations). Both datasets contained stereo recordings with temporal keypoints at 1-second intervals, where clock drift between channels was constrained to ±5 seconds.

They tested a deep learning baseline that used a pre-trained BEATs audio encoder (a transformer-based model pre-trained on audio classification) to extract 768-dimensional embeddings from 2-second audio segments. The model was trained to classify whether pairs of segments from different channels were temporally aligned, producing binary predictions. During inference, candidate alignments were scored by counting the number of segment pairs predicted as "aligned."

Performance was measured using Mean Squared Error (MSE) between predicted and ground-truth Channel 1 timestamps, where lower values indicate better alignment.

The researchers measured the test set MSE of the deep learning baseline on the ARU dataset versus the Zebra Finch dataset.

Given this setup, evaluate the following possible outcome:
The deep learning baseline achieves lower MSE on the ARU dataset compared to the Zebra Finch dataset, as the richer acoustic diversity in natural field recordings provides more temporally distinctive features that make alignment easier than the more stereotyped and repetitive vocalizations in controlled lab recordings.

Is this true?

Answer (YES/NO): NO